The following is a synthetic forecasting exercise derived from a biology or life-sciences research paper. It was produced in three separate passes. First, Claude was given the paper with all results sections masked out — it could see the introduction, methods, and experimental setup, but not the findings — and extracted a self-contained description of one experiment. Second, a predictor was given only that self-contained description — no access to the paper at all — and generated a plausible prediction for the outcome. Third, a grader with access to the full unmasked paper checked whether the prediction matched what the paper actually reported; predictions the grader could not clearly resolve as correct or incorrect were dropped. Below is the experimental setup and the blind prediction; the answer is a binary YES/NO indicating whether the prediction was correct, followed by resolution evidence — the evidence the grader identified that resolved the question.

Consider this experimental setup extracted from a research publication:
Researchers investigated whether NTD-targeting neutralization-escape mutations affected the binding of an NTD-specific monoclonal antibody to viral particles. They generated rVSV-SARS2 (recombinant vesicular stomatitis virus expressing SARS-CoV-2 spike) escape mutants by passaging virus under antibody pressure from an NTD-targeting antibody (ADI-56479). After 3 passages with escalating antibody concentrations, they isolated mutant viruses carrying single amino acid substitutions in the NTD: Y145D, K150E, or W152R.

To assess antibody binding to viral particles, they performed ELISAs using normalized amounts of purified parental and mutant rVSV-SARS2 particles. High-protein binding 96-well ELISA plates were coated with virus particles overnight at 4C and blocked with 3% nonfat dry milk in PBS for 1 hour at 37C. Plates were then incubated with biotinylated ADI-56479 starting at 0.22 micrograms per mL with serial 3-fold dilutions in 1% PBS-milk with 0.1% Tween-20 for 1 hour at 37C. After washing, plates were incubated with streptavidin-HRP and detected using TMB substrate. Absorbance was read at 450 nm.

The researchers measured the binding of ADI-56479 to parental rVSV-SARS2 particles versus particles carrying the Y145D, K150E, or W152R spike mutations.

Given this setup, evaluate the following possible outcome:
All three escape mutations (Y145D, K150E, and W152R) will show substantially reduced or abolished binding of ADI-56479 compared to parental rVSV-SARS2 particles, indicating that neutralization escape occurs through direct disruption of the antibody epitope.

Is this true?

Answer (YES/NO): YES